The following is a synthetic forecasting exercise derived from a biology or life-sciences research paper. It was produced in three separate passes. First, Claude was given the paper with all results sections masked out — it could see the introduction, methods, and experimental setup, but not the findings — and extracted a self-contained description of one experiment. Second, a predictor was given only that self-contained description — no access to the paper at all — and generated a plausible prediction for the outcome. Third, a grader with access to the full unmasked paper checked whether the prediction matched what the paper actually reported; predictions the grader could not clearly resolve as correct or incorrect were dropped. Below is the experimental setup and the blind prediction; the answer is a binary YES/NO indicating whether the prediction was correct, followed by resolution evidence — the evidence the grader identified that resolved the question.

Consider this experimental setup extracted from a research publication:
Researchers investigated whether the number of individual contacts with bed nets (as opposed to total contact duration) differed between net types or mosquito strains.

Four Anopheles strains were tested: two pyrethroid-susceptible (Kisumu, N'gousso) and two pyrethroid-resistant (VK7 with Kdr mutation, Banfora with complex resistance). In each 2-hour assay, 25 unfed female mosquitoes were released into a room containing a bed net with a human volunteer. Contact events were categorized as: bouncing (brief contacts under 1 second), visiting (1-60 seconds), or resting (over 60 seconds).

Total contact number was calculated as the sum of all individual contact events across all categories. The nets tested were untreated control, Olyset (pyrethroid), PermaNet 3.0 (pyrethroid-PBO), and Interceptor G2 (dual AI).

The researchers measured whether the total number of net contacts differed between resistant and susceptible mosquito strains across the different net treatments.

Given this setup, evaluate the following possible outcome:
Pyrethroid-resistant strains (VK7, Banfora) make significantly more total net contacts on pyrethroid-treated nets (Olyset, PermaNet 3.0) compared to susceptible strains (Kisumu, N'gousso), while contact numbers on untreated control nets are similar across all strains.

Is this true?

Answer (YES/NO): NO